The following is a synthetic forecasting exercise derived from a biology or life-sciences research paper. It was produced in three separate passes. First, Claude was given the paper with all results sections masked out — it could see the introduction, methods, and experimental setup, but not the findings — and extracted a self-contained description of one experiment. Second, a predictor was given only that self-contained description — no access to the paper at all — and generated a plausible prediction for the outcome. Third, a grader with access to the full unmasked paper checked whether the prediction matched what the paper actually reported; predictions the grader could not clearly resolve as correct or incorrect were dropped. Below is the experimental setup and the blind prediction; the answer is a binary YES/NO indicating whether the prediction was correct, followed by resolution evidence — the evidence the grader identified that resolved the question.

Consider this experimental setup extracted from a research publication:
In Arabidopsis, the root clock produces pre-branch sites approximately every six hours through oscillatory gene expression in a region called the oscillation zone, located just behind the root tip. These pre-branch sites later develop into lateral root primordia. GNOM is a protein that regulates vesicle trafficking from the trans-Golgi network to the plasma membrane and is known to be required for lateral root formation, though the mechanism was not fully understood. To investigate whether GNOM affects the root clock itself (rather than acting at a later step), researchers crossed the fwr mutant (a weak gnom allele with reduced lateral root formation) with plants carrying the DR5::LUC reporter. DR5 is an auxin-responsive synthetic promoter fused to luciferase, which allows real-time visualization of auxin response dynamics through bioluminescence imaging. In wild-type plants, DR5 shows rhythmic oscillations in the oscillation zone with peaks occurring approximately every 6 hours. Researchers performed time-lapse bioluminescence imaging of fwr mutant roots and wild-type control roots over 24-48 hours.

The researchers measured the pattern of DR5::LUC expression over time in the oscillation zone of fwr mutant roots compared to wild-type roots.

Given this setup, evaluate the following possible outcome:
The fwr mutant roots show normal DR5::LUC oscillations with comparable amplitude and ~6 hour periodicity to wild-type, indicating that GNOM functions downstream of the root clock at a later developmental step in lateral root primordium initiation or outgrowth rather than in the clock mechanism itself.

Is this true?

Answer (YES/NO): NO